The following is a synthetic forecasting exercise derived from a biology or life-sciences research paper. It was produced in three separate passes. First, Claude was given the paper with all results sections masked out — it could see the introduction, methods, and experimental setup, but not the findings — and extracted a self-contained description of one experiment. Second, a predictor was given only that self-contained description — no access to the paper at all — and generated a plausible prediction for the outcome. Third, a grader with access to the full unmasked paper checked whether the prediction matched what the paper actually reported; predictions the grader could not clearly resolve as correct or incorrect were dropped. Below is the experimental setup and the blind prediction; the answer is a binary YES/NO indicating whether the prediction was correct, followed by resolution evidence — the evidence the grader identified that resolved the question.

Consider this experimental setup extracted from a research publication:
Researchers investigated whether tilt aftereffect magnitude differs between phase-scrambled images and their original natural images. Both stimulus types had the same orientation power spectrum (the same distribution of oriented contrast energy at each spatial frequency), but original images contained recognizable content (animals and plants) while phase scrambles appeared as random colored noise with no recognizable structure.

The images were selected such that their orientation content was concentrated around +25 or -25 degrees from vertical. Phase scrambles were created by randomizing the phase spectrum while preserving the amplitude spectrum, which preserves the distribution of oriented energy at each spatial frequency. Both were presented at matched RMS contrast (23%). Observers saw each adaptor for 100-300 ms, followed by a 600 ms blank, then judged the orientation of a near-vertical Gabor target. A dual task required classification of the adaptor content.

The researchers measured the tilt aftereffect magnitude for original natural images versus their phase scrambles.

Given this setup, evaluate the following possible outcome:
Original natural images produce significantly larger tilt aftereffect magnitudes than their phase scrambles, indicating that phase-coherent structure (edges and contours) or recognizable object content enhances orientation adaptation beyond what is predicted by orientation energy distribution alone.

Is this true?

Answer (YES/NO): NO